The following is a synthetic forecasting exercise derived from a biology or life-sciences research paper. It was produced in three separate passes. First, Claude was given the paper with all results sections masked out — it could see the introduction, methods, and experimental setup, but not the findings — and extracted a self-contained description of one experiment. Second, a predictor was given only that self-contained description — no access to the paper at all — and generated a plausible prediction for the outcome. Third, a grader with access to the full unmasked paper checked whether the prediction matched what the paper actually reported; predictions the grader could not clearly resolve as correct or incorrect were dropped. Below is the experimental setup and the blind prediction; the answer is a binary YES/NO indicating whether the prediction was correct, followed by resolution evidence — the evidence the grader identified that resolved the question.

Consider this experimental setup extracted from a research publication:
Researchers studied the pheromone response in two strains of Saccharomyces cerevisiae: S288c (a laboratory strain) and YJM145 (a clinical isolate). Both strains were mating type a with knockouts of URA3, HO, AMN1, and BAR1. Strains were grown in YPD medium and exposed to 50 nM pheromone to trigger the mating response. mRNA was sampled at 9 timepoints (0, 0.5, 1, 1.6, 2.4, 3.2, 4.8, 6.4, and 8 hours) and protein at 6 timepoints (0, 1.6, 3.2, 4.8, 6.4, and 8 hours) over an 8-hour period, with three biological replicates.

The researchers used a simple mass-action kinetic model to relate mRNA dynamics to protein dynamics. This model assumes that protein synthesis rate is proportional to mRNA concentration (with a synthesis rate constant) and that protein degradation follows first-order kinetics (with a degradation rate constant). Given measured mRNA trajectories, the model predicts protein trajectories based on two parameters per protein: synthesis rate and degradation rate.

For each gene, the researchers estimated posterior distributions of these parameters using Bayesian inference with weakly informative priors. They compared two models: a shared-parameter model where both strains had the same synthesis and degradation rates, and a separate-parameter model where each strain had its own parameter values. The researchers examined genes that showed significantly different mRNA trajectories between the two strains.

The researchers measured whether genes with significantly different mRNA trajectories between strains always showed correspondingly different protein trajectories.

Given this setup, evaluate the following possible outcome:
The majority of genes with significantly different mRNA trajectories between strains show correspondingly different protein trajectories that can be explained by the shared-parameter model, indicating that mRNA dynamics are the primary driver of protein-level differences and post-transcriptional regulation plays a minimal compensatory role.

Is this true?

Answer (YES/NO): NO